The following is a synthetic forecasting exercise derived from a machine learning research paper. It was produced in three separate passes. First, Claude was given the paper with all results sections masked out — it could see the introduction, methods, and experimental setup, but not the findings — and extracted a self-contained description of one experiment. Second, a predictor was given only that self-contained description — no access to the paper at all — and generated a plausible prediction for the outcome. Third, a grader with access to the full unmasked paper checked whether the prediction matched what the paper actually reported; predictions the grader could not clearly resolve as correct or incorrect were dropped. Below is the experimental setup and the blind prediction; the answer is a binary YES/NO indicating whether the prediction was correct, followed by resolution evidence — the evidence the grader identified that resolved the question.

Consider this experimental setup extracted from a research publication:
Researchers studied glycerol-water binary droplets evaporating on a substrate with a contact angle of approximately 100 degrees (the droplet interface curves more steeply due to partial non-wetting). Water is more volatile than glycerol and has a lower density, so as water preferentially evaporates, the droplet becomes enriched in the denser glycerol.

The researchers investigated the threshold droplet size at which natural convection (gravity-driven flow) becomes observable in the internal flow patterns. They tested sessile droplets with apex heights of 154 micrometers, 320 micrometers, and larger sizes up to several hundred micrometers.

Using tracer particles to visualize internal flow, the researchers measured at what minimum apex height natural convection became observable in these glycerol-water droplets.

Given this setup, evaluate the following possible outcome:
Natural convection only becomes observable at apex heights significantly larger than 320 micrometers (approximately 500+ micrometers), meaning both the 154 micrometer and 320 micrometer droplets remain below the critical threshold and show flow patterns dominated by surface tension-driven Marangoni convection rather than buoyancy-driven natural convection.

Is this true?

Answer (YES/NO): NO